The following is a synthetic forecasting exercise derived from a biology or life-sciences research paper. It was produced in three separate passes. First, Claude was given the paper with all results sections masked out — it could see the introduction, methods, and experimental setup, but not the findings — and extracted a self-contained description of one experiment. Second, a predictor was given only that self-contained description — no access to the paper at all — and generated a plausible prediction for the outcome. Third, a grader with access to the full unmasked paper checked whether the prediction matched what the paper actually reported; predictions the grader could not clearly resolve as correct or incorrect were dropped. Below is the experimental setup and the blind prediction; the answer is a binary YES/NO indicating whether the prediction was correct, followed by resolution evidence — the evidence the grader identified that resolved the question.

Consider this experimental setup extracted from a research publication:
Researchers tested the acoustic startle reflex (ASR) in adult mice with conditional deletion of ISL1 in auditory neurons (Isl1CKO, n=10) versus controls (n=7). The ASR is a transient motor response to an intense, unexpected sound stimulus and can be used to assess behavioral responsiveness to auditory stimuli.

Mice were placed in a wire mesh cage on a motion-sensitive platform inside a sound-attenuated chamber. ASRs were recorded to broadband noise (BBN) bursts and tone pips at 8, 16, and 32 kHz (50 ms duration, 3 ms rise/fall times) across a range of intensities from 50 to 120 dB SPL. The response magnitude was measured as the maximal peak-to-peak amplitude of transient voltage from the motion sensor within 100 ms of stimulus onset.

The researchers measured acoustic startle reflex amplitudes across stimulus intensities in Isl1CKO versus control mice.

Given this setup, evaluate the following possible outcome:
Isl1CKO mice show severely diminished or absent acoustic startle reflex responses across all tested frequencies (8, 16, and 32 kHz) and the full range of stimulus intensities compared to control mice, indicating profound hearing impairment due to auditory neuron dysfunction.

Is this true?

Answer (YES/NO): NO